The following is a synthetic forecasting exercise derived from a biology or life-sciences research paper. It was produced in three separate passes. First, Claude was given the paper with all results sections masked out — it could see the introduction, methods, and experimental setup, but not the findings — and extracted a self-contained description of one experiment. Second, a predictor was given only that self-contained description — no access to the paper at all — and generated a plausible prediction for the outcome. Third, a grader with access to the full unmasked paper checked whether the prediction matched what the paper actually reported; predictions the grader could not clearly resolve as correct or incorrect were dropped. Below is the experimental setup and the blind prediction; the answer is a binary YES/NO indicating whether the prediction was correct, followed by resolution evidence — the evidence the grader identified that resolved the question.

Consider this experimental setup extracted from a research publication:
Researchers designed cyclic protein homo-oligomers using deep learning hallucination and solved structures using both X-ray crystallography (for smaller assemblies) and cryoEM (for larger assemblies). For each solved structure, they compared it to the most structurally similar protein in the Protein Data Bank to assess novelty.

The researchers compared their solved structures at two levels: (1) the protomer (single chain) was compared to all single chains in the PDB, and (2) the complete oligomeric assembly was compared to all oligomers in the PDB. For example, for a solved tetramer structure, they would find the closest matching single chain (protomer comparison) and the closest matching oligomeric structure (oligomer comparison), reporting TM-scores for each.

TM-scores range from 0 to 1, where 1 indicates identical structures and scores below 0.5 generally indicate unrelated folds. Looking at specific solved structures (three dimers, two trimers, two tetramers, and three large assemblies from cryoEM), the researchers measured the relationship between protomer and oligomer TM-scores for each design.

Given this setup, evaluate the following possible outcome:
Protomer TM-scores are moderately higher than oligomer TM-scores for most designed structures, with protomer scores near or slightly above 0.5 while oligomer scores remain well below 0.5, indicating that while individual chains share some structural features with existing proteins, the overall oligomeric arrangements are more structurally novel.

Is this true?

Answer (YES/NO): NO